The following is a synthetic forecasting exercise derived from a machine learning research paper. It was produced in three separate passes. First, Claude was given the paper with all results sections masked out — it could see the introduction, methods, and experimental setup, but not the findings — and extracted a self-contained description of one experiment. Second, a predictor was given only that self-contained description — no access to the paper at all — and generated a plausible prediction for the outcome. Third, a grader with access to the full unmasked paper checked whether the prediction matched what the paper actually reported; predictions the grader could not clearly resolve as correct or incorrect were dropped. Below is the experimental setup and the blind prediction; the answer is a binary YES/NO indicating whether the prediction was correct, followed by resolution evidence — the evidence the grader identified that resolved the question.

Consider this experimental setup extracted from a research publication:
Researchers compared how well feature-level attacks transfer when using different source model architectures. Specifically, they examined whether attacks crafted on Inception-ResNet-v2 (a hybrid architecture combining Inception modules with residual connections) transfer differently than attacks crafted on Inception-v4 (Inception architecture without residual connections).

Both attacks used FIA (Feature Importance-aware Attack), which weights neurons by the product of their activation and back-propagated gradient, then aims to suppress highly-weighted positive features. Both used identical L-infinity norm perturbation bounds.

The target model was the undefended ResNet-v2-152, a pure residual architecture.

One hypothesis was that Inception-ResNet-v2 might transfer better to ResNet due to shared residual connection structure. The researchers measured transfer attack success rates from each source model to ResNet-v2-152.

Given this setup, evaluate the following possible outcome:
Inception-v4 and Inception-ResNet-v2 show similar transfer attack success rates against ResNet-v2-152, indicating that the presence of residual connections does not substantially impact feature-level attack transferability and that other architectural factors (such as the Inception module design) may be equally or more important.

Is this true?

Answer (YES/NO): YES